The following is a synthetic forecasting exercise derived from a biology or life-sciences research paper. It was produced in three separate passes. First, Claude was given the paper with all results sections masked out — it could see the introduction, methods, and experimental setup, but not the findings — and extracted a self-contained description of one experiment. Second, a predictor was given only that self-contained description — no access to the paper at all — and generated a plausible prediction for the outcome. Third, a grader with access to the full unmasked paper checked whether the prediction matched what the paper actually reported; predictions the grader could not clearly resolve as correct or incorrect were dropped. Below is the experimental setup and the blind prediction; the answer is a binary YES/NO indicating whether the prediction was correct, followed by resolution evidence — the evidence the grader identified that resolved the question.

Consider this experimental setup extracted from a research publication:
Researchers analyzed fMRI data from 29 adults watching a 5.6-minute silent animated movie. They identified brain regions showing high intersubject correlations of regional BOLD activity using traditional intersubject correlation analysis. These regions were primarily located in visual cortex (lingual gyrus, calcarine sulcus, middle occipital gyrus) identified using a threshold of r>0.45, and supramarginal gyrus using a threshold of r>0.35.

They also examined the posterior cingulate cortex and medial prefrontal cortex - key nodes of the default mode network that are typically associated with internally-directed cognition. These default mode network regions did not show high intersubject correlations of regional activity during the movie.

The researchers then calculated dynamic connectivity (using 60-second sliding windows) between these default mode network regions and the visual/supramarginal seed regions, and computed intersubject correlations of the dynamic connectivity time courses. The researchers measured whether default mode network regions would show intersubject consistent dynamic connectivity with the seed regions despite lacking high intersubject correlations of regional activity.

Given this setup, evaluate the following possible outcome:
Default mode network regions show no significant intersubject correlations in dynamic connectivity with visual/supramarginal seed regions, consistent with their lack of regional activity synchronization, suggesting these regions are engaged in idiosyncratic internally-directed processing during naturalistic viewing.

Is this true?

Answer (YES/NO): NO